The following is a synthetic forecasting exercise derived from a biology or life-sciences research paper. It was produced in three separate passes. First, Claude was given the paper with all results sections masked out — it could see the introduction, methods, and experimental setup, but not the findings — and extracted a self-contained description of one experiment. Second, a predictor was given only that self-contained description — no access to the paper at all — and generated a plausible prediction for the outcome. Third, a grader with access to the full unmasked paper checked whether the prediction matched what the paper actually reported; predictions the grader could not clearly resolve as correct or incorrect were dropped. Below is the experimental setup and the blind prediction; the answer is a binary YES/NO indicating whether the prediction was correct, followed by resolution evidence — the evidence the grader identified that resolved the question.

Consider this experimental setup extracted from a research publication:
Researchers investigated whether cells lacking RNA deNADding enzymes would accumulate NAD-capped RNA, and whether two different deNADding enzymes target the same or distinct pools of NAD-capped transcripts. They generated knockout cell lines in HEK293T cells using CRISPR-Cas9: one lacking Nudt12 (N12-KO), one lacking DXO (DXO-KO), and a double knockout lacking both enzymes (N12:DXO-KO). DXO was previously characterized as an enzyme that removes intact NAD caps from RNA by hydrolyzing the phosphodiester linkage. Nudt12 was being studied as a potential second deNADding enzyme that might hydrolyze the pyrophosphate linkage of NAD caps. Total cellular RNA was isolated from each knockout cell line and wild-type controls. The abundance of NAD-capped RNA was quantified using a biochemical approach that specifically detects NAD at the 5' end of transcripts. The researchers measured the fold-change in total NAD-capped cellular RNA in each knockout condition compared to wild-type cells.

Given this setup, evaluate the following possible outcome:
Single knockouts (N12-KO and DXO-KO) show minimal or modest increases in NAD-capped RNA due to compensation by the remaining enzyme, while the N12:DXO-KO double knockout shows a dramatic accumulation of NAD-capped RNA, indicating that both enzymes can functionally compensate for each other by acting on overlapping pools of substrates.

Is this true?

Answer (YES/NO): NO